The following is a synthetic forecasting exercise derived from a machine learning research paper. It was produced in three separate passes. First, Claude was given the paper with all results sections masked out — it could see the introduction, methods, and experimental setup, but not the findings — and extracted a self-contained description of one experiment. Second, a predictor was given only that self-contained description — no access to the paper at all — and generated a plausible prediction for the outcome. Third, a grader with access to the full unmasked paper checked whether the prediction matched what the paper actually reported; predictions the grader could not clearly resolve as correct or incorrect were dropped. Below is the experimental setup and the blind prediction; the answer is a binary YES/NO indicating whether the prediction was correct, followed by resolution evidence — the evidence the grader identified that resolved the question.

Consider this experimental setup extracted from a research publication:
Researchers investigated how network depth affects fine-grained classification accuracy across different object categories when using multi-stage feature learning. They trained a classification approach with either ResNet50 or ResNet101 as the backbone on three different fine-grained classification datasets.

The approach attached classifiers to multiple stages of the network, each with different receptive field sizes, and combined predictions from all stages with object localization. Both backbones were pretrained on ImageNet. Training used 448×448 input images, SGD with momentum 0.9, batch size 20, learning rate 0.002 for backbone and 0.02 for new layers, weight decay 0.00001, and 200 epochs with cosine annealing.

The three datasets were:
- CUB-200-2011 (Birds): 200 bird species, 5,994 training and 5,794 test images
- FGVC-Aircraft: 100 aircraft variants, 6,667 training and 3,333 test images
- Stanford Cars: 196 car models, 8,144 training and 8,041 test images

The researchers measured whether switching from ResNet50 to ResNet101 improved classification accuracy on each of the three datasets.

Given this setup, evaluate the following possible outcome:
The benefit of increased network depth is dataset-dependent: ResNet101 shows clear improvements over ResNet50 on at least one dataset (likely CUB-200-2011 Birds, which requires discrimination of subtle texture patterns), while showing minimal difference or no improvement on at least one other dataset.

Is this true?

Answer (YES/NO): NO